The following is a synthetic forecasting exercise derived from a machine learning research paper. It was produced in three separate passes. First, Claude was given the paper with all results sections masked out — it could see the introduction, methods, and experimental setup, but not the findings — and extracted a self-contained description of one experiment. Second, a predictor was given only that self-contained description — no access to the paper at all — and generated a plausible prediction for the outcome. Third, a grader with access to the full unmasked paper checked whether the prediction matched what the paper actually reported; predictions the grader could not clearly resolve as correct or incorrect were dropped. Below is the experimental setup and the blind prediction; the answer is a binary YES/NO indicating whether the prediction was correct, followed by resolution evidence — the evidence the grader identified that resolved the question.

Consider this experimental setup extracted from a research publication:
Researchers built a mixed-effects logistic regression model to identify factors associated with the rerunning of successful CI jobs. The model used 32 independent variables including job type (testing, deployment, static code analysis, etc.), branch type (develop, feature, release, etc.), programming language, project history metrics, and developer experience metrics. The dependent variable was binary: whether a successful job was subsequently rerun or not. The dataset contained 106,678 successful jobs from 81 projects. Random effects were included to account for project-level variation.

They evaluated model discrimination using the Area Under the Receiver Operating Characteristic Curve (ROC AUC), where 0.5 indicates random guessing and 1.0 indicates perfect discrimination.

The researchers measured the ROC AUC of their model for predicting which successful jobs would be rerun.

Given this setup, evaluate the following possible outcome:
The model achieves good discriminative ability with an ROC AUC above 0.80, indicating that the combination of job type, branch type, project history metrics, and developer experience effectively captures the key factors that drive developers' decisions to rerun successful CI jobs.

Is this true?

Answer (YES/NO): YES